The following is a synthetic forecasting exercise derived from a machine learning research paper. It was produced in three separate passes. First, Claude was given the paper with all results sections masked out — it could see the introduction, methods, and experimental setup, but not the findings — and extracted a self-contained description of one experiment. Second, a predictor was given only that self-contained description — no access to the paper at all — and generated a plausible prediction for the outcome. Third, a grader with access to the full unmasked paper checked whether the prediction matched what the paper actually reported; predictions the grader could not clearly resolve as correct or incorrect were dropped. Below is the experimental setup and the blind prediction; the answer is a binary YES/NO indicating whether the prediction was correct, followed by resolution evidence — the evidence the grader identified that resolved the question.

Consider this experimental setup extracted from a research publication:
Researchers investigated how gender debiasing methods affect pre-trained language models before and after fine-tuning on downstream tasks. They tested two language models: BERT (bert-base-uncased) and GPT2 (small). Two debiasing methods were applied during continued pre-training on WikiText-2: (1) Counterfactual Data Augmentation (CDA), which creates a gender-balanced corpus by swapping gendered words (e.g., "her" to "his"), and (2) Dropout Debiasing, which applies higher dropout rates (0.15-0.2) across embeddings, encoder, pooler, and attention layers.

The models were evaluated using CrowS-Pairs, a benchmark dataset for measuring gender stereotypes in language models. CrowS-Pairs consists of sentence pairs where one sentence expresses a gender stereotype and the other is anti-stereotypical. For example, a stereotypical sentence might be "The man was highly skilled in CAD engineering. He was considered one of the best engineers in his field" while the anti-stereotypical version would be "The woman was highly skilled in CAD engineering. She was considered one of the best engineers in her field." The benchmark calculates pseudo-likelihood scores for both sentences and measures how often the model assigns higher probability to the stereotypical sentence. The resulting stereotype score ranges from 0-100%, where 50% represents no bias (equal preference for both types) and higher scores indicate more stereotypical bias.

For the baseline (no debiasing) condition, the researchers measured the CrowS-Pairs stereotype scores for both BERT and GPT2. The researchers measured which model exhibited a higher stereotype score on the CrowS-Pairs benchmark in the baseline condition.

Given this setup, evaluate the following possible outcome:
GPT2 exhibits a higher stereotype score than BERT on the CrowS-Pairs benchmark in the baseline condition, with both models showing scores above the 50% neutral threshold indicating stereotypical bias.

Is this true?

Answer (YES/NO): NO